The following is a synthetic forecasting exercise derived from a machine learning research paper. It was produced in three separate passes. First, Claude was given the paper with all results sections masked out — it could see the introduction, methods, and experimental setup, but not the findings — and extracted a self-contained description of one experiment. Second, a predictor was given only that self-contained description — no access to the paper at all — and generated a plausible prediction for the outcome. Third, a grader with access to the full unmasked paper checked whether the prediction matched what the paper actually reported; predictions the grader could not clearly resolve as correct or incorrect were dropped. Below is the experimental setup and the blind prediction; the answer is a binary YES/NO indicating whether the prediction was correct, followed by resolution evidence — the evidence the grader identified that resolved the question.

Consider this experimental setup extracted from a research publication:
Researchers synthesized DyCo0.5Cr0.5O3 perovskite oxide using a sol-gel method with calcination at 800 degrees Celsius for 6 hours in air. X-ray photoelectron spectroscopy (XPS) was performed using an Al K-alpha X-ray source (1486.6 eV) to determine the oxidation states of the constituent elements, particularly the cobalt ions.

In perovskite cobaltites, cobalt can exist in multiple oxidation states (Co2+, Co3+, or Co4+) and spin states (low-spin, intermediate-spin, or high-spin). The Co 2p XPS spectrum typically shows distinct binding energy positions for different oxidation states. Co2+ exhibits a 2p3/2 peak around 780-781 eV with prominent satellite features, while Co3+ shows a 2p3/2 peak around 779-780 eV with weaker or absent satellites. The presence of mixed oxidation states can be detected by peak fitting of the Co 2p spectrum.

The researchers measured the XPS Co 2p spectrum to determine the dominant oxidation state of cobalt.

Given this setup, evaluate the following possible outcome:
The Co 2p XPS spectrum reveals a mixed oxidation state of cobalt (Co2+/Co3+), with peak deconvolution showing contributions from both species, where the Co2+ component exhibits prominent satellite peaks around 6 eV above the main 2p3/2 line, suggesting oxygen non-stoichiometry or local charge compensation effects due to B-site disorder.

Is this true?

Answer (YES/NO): NO